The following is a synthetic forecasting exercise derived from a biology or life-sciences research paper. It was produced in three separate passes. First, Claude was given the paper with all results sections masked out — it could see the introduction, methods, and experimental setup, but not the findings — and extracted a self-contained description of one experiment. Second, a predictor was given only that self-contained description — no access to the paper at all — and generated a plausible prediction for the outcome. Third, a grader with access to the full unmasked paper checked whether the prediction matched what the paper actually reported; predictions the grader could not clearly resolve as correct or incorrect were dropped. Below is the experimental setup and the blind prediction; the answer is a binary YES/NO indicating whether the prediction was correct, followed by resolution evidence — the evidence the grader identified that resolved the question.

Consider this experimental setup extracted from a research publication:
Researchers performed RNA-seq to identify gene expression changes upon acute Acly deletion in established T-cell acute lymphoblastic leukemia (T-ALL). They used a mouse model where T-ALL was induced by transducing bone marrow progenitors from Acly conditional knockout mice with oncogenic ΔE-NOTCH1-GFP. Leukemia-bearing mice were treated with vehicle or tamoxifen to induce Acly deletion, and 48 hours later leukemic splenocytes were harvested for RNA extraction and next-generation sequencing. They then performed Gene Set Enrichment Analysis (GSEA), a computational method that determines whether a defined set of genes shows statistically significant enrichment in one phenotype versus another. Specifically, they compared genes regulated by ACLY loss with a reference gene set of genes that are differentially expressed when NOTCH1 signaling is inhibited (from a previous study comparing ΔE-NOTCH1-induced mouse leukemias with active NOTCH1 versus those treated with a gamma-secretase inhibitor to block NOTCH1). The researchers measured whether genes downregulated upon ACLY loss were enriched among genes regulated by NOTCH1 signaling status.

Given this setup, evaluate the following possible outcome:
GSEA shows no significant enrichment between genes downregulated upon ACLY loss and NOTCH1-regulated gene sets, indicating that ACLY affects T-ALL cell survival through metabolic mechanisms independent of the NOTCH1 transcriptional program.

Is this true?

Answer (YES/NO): NO